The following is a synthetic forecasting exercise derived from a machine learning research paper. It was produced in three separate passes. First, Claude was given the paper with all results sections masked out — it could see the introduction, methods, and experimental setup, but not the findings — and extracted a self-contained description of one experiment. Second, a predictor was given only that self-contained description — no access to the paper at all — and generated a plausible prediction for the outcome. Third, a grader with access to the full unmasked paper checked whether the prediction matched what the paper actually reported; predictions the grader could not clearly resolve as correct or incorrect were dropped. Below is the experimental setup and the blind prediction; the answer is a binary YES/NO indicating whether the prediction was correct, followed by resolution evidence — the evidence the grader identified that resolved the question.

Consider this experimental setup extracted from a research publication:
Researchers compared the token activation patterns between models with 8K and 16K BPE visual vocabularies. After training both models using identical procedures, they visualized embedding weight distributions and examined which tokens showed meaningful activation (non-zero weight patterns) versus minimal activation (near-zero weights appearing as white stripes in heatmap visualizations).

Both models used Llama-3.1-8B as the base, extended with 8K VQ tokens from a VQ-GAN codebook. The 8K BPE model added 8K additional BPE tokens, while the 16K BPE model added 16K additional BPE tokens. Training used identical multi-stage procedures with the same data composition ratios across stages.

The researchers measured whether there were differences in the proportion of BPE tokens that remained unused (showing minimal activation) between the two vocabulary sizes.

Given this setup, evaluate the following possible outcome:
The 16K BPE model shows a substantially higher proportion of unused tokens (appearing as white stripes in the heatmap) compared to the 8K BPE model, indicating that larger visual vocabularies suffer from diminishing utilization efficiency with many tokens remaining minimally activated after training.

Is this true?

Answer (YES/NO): YES